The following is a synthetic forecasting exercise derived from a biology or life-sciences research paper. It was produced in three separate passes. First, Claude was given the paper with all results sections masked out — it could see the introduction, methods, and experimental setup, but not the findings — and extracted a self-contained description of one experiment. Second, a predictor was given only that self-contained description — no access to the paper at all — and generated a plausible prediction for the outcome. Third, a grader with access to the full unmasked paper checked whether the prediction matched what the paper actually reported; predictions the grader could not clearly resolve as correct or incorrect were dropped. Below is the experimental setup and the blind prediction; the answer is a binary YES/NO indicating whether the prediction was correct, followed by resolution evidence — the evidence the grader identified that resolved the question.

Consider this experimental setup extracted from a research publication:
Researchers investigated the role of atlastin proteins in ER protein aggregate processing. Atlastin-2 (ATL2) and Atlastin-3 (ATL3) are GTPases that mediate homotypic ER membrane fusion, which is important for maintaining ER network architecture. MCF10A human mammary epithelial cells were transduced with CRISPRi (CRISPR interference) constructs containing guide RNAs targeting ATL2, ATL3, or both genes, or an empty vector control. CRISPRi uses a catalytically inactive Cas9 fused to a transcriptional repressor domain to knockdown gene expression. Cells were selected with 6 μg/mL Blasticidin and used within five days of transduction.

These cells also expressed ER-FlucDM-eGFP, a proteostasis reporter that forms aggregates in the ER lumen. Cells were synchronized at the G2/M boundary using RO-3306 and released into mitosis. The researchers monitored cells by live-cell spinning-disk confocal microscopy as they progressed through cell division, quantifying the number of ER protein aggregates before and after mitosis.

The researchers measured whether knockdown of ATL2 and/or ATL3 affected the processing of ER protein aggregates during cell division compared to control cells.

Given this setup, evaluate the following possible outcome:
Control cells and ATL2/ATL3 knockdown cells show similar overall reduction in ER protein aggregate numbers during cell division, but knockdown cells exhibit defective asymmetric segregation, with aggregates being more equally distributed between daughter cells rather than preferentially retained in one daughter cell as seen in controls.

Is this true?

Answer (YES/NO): NO